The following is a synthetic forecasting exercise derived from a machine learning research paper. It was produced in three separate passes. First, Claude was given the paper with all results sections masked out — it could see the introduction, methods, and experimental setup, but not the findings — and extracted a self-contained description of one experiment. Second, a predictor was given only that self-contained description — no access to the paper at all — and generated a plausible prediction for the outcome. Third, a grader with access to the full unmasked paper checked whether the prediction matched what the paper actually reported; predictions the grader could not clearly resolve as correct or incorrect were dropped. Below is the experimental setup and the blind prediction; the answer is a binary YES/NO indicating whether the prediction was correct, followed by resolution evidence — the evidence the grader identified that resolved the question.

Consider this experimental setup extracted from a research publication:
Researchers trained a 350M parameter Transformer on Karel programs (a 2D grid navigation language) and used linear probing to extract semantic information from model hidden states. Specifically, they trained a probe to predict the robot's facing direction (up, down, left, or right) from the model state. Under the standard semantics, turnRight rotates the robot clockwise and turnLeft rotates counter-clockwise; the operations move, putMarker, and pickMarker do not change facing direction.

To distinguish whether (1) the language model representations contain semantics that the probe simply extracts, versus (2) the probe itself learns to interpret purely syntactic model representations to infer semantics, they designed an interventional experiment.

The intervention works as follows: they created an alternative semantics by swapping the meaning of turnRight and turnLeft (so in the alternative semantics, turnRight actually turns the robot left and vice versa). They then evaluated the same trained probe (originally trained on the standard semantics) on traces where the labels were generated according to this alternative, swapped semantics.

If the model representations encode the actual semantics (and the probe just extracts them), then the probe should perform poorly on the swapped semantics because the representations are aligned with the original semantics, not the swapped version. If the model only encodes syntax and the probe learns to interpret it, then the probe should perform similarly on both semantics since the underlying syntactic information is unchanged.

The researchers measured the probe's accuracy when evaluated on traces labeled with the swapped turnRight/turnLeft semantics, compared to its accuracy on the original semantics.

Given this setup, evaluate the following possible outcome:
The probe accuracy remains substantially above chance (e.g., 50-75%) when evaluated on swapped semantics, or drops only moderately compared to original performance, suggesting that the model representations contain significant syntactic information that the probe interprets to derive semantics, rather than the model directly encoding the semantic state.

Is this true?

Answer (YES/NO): NO